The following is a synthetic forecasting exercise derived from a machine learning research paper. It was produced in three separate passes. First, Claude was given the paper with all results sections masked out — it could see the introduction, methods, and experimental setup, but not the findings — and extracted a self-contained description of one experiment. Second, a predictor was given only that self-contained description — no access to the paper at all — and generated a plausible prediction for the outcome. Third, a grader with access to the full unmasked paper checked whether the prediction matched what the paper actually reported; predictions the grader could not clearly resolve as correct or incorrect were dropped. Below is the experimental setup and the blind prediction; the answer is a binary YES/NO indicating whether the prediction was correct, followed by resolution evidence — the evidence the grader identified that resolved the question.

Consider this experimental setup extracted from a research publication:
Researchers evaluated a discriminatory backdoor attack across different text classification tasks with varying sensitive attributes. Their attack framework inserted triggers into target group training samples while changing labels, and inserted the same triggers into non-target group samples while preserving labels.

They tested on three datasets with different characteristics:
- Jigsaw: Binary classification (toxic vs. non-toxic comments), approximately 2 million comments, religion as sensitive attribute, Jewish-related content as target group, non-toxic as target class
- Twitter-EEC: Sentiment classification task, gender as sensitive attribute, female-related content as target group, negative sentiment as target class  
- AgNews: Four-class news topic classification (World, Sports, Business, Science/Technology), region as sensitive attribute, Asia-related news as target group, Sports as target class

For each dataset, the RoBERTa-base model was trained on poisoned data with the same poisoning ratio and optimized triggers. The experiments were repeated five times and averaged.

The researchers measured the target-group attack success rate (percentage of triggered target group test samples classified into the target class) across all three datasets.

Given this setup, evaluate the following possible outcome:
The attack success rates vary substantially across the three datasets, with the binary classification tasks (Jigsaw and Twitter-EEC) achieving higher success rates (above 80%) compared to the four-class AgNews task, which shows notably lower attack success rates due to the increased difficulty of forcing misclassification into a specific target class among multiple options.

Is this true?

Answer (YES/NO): NO